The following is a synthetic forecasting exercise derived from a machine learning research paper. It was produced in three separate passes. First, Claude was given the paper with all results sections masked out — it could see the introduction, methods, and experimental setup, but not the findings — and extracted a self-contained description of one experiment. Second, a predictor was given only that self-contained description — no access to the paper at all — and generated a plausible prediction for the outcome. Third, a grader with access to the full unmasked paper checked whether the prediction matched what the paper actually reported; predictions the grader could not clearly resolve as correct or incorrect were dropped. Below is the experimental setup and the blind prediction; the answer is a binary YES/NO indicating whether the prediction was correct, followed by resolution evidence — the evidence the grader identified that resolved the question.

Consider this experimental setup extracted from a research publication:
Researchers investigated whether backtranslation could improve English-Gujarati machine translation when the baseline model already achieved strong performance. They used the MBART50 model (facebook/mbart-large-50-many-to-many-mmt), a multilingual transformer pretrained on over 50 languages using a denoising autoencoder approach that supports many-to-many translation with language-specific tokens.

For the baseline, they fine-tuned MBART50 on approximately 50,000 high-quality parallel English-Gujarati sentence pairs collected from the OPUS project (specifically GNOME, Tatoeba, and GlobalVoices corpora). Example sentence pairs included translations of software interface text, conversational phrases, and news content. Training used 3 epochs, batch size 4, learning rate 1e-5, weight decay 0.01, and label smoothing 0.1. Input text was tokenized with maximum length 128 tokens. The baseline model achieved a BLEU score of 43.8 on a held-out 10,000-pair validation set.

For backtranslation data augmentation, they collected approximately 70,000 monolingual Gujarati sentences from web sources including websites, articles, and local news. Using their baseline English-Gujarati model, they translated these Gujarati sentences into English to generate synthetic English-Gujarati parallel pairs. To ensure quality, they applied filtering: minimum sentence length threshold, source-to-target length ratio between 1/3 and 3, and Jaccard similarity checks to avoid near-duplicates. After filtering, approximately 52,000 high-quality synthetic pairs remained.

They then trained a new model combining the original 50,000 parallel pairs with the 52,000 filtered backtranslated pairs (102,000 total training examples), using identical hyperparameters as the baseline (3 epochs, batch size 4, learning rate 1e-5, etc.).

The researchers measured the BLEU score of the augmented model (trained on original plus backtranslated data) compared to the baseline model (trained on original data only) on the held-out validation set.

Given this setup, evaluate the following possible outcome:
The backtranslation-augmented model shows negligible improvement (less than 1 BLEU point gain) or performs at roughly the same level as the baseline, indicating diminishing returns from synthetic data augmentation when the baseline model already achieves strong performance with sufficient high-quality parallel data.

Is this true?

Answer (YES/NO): YES